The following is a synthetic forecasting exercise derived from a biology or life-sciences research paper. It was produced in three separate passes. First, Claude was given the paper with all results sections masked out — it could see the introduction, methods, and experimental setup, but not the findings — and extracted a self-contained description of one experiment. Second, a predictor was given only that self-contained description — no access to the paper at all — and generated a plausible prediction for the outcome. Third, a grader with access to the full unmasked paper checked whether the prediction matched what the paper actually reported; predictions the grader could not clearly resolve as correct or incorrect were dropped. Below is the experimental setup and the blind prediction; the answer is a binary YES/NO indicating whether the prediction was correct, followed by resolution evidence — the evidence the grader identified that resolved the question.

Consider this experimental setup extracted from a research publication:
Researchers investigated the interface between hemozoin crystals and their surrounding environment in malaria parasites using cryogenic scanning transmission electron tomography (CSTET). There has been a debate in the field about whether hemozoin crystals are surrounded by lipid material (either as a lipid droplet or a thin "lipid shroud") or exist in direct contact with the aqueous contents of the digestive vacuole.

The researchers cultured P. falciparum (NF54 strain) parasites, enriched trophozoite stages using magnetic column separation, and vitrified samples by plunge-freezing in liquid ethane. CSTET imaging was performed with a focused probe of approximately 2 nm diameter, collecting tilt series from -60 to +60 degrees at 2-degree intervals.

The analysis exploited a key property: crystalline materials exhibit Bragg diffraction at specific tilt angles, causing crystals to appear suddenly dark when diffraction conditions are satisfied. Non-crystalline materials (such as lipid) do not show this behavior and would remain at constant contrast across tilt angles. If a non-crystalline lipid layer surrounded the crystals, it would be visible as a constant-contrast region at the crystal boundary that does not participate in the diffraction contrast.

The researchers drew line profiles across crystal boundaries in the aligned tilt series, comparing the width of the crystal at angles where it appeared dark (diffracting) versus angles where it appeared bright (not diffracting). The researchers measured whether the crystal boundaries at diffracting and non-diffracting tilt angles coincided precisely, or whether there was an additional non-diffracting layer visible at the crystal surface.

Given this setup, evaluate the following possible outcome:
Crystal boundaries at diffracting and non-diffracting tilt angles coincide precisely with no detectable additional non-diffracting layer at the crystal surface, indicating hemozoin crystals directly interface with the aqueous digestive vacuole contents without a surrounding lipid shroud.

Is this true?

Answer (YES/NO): YES